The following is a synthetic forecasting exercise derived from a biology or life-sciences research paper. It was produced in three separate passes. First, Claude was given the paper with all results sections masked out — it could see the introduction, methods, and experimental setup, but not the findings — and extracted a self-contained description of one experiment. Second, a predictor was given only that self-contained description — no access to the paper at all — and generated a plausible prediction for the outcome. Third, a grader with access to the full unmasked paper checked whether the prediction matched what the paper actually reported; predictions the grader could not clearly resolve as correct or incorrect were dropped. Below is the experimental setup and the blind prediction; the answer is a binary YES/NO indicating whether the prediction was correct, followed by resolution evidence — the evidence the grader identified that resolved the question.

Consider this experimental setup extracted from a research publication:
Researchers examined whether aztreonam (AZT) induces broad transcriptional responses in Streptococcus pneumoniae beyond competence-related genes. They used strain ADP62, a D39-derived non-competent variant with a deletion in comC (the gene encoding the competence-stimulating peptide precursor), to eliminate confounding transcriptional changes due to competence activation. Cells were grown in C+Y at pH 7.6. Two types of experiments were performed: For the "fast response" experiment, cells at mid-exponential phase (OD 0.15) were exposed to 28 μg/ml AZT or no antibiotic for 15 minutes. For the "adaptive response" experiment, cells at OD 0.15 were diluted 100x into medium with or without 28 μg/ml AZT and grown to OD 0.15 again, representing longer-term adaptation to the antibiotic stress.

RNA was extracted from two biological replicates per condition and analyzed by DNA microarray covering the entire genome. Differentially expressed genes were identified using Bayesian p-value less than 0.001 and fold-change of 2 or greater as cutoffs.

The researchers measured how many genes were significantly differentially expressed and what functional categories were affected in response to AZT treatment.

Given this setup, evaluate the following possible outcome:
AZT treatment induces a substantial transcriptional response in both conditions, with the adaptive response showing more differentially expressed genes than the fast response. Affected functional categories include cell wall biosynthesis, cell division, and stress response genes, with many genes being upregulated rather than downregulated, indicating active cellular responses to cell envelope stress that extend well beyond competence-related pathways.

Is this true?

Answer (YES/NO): NO